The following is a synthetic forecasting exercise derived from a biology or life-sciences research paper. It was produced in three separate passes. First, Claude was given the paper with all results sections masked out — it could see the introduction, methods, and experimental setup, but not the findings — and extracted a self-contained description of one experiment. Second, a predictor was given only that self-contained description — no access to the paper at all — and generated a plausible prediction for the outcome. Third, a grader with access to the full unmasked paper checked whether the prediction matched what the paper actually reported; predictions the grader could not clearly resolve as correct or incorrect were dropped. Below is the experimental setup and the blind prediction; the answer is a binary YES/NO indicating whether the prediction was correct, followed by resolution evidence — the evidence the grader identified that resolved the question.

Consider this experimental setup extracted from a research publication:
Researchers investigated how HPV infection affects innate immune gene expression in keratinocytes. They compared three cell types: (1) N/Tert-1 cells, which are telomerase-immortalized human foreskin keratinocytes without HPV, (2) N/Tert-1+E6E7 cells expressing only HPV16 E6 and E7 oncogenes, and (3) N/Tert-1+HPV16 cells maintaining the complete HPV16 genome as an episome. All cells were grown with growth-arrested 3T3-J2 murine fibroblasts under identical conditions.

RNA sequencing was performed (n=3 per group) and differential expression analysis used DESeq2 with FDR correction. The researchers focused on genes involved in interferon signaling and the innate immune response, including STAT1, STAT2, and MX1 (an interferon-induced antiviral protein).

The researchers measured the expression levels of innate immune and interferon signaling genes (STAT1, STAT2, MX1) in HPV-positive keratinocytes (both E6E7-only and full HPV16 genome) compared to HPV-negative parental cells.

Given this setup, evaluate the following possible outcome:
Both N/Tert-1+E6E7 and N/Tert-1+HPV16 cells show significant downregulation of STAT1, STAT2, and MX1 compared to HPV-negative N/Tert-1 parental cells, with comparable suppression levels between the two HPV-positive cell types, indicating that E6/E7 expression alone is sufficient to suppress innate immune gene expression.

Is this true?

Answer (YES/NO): NO